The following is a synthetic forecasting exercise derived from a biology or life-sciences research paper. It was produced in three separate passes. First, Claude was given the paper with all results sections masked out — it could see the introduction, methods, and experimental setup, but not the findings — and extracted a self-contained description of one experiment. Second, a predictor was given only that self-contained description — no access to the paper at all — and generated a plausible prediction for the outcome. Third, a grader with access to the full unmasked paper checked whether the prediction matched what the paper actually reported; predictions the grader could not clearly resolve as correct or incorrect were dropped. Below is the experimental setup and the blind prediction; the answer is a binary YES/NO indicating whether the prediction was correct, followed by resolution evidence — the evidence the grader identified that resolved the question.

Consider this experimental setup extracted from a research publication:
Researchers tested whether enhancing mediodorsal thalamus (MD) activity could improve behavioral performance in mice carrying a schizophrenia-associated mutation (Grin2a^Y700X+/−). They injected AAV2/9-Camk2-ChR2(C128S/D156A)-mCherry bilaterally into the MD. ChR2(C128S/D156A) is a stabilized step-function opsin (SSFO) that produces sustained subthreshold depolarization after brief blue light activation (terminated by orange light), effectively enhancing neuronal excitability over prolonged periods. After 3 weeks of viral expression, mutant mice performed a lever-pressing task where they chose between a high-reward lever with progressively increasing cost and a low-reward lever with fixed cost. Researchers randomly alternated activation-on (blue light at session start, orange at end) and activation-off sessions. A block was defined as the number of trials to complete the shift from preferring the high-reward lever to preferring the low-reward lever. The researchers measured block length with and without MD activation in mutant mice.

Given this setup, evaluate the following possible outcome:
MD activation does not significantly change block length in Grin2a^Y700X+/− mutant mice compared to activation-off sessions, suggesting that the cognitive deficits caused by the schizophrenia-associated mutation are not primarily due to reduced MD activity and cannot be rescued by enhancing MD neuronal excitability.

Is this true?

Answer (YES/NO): NO